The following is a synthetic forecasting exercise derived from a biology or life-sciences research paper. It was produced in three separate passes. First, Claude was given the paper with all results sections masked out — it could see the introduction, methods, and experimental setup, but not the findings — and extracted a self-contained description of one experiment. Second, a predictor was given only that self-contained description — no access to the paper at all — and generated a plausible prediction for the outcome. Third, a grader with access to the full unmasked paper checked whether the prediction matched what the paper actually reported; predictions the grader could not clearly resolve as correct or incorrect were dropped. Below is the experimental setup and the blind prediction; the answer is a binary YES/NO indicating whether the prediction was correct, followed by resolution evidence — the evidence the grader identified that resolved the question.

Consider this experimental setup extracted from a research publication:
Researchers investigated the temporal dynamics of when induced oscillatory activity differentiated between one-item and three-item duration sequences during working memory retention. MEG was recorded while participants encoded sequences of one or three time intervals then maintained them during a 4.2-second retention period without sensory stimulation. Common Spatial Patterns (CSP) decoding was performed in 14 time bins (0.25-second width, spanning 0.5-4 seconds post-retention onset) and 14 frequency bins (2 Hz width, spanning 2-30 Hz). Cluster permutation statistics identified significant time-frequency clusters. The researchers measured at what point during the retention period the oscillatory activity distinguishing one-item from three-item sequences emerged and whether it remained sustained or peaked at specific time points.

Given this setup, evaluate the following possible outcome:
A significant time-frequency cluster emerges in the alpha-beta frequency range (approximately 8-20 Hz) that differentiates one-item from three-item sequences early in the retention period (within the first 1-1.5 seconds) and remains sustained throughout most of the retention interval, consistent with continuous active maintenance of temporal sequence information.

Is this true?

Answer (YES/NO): NO